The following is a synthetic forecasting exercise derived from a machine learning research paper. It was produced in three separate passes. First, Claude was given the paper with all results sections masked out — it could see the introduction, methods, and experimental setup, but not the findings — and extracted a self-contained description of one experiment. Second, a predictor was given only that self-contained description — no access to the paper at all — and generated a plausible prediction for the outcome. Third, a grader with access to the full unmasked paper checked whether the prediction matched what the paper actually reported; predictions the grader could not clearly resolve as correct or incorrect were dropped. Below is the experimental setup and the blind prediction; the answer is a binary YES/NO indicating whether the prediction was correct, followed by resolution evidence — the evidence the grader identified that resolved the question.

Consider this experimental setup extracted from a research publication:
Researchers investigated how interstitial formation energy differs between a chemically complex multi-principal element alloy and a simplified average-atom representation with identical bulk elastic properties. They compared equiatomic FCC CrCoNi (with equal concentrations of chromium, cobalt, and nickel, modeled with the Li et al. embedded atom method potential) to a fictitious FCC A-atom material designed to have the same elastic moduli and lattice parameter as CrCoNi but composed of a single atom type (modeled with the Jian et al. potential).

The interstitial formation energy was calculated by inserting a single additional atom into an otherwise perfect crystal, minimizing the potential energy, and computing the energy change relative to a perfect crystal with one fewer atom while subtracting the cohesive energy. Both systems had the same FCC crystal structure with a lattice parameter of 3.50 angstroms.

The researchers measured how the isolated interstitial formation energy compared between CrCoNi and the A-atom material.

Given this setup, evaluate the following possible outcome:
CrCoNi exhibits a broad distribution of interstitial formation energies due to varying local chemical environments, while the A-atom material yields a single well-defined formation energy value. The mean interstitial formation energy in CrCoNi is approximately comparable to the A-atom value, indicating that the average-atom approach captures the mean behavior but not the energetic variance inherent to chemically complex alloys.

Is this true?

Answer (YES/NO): NO